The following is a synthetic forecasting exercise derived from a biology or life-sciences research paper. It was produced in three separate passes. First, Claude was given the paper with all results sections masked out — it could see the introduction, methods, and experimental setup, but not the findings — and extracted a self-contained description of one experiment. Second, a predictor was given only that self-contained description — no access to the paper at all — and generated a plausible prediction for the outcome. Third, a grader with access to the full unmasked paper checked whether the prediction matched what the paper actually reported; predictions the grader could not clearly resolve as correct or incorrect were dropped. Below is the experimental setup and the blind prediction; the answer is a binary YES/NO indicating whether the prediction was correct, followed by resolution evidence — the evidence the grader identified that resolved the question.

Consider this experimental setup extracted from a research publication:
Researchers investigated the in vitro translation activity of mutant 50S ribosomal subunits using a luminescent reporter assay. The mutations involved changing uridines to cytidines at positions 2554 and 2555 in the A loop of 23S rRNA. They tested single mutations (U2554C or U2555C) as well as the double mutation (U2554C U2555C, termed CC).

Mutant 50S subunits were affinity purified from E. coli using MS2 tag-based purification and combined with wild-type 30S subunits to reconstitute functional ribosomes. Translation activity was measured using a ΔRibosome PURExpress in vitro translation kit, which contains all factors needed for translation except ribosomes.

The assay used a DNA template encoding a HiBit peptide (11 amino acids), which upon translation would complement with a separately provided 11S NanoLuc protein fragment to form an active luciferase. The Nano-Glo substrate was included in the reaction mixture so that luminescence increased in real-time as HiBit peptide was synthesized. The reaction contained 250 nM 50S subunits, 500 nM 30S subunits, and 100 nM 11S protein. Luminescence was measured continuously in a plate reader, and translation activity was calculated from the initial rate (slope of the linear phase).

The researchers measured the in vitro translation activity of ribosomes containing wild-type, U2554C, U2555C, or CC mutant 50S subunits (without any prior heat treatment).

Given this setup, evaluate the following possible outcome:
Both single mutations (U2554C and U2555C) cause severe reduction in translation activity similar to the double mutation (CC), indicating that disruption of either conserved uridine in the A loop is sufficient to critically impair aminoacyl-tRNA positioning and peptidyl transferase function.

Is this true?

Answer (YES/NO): NO